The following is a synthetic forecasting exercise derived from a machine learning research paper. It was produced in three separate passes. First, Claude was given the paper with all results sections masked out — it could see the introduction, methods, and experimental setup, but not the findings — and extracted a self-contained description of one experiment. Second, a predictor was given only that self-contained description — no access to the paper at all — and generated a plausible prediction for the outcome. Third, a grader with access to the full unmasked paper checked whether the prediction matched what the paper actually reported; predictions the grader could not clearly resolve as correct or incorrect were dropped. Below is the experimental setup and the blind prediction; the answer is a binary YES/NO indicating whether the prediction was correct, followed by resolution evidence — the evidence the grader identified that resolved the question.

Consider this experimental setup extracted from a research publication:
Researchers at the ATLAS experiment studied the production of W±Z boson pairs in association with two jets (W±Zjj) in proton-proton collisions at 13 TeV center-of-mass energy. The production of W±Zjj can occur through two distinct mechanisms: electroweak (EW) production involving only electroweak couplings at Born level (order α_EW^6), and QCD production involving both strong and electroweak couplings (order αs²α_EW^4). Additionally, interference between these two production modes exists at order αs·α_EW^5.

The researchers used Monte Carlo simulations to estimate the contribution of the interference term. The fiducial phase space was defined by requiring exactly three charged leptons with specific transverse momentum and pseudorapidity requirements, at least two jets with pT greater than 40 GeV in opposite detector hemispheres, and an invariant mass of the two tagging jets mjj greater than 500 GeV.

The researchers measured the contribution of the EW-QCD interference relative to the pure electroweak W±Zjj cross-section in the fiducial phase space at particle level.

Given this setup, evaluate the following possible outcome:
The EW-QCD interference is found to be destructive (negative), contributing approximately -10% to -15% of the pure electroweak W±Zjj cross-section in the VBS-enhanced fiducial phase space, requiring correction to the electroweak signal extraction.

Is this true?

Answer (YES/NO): NO